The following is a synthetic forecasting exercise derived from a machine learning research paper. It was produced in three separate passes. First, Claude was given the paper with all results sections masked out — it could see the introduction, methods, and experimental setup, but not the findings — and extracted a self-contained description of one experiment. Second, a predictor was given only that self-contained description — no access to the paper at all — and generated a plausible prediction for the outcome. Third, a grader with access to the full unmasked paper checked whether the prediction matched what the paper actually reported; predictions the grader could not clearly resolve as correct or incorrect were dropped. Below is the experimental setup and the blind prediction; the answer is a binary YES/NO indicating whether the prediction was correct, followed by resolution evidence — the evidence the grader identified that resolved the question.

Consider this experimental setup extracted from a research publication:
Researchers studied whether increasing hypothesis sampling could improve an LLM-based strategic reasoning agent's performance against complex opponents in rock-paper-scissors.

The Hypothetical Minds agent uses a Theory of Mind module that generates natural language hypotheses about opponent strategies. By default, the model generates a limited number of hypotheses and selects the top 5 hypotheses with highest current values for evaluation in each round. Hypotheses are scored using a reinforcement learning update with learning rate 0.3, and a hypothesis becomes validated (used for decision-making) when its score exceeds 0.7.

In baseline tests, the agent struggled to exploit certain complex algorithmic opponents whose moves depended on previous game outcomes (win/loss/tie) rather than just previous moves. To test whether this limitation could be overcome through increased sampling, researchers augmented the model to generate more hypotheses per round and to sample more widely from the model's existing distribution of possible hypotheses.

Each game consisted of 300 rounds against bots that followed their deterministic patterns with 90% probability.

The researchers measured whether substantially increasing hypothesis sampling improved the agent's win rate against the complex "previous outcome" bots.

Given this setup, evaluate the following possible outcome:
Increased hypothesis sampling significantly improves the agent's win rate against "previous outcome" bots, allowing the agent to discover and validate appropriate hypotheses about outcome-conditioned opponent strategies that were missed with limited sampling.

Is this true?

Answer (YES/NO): NO